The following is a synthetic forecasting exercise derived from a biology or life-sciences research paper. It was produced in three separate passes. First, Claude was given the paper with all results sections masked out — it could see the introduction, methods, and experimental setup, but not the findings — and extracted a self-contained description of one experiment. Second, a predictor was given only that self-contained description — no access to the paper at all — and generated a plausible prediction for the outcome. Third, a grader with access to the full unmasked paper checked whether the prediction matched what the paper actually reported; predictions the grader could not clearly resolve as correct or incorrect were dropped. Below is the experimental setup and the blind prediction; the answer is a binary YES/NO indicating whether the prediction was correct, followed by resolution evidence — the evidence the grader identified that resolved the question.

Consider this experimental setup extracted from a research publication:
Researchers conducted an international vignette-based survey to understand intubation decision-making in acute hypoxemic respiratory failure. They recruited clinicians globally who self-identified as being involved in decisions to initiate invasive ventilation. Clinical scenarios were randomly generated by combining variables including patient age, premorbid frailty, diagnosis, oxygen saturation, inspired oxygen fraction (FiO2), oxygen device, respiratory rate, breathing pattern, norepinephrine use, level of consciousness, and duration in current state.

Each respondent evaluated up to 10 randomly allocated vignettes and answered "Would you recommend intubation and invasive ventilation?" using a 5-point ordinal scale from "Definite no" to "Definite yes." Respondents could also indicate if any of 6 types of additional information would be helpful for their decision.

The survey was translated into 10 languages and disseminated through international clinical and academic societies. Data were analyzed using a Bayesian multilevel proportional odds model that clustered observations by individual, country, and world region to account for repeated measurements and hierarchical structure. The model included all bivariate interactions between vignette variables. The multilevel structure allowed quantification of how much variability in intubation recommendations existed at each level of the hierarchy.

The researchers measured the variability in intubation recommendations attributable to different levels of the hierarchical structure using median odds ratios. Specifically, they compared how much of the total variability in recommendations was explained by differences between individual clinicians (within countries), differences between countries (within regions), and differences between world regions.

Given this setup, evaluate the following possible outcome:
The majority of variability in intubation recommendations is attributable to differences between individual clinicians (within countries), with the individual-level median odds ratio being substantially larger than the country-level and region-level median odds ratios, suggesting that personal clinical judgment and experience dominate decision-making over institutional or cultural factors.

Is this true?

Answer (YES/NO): YES